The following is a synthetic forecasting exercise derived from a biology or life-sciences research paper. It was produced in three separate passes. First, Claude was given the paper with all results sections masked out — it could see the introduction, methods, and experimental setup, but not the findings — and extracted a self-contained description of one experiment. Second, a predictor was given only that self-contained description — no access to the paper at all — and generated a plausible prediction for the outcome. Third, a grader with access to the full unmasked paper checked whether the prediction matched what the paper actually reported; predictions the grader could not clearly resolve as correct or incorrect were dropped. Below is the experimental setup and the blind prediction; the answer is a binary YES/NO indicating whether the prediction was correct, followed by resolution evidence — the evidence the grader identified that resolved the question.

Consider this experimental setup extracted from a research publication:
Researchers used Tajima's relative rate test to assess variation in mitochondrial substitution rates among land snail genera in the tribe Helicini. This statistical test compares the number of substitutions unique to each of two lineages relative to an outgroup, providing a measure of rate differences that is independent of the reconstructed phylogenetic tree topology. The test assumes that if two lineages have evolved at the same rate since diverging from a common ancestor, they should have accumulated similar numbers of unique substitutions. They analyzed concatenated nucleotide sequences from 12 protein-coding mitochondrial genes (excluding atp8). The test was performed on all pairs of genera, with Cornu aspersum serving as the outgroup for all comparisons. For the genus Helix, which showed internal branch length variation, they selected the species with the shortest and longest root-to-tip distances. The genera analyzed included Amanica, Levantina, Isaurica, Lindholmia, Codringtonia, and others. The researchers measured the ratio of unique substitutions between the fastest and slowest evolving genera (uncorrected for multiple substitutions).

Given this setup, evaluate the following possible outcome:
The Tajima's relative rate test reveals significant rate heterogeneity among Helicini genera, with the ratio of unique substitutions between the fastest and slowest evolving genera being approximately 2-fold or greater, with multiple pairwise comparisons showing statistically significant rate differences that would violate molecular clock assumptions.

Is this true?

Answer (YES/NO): NO